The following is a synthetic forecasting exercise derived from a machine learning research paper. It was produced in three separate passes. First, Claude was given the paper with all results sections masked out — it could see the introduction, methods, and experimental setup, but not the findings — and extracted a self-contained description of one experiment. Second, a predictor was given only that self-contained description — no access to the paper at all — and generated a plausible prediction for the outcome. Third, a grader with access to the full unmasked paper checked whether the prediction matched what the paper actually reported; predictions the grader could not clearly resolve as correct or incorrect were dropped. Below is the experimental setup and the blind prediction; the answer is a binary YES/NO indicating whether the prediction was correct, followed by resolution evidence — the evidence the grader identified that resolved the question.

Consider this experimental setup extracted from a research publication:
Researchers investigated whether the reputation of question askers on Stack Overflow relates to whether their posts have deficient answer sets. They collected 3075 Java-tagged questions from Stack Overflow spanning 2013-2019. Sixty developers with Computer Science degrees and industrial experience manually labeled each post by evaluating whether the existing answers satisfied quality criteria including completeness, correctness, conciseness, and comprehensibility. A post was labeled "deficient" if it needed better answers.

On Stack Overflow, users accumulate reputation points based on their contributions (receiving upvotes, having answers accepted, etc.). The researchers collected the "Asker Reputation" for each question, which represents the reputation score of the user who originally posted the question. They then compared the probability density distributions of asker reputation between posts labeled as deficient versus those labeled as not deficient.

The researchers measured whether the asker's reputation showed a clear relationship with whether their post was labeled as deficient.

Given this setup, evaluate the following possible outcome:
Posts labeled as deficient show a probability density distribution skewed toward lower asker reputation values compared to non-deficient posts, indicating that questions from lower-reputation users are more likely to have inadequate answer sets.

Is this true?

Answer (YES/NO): NO